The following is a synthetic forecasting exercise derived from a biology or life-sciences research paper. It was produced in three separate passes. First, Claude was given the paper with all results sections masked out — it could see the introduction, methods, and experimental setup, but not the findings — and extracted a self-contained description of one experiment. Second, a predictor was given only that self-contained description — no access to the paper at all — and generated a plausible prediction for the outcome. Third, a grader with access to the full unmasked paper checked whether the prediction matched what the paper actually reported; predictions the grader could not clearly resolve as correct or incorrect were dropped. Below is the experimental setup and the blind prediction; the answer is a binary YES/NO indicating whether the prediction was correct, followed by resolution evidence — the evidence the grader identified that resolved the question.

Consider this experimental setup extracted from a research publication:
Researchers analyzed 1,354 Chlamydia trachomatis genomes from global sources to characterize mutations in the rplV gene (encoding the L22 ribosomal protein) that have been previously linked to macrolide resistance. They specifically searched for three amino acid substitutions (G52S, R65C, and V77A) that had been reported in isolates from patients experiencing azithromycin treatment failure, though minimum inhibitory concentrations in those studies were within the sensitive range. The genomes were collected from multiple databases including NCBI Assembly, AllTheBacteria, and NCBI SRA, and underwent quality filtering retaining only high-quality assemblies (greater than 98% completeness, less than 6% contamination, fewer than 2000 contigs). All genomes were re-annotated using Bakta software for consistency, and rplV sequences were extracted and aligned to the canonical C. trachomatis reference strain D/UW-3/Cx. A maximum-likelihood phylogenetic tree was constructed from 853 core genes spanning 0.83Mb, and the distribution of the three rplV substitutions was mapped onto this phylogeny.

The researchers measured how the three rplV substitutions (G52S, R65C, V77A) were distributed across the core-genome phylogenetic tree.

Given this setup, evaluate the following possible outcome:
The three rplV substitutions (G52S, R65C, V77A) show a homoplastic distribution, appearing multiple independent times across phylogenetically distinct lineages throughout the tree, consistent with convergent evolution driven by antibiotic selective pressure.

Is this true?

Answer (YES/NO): NO